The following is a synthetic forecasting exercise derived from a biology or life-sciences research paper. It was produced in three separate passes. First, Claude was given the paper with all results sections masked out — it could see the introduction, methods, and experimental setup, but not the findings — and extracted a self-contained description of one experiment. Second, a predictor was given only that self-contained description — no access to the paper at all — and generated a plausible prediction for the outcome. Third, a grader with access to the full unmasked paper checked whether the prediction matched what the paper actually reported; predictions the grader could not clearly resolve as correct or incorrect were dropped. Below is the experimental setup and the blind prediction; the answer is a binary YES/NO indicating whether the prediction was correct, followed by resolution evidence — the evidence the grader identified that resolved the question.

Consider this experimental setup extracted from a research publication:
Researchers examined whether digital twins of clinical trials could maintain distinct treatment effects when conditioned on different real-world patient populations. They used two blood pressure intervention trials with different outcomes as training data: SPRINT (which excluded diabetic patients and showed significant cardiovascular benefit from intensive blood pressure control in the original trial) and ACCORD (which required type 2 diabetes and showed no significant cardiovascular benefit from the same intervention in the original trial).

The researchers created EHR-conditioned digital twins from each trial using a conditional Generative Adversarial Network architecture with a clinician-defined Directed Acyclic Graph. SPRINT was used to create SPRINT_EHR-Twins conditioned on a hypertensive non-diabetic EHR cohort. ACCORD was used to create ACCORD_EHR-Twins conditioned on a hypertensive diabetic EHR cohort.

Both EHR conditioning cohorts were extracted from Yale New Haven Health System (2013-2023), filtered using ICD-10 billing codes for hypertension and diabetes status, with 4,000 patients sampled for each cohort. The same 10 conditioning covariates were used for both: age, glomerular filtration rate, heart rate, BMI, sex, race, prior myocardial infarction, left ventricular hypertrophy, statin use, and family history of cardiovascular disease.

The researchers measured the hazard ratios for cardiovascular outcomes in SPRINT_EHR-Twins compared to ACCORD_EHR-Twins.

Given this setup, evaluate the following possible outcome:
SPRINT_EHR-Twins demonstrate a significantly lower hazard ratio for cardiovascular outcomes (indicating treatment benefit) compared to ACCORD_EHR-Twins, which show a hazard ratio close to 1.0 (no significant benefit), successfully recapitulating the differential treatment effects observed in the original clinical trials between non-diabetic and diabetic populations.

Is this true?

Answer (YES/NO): NO